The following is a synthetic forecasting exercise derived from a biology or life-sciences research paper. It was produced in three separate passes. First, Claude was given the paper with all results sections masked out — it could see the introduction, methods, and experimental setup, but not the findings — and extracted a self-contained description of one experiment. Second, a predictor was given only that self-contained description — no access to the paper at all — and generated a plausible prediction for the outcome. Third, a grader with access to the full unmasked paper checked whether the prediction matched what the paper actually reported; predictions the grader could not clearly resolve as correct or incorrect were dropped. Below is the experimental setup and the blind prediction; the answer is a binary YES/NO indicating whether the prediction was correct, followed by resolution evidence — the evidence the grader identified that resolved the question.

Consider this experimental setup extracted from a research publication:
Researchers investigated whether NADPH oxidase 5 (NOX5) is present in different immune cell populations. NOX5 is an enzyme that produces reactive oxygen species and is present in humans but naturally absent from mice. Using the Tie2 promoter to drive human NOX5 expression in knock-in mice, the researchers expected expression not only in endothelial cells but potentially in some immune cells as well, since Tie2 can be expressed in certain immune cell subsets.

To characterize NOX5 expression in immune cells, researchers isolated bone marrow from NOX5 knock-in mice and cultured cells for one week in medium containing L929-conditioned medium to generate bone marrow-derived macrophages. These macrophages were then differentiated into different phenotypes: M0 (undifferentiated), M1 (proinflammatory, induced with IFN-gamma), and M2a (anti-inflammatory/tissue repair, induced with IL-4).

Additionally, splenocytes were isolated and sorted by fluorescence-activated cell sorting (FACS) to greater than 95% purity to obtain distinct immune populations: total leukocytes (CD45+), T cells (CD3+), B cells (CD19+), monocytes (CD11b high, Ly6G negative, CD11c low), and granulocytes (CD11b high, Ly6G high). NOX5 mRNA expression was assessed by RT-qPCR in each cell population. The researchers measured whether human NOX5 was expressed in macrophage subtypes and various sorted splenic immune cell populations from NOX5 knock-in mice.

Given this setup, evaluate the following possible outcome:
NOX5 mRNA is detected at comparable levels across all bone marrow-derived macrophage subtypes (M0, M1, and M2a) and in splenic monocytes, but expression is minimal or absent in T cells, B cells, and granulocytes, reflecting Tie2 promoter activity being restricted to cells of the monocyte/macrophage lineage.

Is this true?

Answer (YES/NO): NO